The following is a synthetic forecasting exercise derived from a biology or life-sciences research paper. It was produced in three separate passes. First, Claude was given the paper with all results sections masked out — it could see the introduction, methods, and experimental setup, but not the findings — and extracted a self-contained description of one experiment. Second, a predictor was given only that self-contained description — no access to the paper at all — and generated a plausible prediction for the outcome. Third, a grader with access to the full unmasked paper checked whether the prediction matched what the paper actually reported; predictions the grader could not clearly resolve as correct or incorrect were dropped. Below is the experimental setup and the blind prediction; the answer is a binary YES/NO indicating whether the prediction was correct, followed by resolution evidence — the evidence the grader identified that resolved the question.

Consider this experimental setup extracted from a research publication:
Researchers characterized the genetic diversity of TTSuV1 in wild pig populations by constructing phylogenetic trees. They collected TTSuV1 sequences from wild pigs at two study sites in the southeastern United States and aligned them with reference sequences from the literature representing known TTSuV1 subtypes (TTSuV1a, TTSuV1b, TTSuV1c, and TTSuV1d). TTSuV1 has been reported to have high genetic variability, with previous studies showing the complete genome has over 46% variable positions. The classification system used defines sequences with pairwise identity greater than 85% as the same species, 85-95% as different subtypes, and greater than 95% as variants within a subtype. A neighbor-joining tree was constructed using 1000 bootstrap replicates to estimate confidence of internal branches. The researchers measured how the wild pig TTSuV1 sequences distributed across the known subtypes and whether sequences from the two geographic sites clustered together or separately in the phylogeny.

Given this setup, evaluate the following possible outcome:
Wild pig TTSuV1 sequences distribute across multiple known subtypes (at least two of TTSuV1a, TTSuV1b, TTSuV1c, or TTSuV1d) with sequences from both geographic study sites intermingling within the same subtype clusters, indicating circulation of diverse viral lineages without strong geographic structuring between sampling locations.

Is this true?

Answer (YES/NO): NO